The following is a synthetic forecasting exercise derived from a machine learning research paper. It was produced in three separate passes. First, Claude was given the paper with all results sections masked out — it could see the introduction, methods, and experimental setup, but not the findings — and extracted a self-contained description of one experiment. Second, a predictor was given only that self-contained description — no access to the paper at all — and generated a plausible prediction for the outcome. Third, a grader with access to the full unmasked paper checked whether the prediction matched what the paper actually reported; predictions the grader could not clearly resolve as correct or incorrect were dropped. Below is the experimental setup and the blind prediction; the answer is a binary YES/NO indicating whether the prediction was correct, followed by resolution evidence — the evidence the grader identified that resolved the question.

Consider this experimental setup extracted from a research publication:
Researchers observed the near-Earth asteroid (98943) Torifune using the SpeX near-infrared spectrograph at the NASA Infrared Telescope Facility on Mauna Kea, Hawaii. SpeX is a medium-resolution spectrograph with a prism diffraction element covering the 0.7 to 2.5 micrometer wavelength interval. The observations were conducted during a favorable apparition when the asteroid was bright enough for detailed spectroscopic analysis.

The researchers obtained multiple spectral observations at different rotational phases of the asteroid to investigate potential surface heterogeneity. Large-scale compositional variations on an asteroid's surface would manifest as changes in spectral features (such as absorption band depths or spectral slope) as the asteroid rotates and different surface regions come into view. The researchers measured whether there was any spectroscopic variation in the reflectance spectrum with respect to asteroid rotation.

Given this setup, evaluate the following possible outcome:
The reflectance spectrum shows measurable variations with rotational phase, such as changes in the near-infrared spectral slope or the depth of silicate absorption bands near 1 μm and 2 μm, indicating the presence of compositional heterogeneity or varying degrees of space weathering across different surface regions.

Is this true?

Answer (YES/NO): NO